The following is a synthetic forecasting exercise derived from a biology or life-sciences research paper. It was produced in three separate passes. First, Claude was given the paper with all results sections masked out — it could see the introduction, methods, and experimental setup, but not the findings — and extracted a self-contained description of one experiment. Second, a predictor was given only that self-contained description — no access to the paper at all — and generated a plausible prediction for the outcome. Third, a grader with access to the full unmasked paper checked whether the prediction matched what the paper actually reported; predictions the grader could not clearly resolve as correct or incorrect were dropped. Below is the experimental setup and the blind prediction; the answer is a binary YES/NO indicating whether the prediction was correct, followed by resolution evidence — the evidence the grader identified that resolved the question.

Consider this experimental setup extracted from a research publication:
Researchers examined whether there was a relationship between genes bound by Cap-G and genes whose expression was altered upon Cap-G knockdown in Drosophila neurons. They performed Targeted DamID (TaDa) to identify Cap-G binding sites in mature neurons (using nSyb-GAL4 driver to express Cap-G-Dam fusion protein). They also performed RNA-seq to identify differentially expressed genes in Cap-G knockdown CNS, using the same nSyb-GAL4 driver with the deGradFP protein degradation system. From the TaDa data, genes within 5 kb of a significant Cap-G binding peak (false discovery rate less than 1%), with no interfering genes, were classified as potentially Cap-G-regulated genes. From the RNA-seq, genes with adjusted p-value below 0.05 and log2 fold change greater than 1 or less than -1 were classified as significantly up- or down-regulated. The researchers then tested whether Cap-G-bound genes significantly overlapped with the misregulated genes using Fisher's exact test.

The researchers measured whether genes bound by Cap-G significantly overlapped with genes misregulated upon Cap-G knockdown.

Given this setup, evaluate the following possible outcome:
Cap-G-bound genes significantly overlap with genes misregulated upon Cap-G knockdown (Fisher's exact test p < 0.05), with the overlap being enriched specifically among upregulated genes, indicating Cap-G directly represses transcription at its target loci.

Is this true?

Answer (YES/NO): NO